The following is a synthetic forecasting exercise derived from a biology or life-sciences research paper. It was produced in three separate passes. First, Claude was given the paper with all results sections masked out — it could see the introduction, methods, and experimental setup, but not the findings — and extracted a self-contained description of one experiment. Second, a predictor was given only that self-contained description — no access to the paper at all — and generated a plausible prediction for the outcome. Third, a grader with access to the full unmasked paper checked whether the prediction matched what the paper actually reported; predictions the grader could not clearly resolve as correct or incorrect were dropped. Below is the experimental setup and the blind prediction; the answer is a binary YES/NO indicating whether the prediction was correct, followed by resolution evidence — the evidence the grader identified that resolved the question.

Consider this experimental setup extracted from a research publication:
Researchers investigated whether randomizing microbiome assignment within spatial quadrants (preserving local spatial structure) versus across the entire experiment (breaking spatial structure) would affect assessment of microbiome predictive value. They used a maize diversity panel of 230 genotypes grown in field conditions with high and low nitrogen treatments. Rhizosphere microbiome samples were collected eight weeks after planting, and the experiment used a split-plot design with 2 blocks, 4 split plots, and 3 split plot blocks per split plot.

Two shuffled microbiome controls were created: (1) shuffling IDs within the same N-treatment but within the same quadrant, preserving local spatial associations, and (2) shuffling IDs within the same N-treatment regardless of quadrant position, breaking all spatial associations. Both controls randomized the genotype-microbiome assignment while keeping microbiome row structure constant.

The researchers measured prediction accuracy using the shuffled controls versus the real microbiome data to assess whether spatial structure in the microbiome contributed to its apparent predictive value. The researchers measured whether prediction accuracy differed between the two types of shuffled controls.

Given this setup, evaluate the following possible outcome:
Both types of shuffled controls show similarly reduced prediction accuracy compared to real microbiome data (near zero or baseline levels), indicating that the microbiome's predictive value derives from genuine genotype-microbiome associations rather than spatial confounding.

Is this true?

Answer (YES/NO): NO